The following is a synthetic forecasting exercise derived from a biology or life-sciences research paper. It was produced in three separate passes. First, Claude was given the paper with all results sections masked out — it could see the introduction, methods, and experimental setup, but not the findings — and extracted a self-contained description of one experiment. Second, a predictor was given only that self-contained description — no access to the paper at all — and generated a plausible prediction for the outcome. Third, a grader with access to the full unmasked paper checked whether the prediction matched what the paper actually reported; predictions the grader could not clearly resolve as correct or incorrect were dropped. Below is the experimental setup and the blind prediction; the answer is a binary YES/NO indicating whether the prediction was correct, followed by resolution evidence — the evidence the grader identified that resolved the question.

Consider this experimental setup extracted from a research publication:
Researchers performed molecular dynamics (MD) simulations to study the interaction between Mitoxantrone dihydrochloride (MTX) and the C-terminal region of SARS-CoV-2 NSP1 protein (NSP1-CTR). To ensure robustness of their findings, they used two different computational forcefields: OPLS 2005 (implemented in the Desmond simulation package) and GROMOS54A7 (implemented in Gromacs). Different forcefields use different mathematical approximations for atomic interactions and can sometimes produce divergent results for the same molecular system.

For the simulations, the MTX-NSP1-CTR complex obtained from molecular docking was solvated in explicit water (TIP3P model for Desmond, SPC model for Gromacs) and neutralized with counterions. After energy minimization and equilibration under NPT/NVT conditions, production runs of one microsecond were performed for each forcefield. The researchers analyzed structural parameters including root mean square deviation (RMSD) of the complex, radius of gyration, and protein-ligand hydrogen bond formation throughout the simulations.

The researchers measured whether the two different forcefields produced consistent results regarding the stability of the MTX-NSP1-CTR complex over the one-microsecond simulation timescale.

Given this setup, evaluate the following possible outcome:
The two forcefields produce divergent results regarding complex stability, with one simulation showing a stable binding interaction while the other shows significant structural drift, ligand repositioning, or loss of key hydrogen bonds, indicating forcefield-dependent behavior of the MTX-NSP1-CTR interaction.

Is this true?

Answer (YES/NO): NO